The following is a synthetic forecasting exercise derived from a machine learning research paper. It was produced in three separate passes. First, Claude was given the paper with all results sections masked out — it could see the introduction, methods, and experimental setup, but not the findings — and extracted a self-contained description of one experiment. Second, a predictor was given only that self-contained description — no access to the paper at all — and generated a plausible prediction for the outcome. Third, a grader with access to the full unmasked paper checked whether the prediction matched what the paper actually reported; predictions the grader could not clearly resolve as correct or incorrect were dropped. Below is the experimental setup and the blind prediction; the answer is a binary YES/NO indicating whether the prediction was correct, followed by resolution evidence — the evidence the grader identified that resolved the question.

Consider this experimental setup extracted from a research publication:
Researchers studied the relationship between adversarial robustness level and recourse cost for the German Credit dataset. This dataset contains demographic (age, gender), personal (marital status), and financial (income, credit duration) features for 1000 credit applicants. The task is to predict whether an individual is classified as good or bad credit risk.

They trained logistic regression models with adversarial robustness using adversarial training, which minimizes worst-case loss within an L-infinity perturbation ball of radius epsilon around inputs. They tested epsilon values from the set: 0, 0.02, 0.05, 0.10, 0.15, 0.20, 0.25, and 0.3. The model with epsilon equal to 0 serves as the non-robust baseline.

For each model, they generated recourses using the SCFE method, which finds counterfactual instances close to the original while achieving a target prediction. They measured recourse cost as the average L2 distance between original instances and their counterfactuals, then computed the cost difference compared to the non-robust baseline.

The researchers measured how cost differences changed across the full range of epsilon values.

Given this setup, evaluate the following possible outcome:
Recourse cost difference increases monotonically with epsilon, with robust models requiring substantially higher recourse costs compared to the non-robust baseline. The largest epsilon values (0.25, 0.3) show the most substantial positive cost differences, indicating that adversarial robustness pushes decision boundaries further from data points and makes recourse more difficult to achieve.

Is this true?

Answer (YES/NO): YES